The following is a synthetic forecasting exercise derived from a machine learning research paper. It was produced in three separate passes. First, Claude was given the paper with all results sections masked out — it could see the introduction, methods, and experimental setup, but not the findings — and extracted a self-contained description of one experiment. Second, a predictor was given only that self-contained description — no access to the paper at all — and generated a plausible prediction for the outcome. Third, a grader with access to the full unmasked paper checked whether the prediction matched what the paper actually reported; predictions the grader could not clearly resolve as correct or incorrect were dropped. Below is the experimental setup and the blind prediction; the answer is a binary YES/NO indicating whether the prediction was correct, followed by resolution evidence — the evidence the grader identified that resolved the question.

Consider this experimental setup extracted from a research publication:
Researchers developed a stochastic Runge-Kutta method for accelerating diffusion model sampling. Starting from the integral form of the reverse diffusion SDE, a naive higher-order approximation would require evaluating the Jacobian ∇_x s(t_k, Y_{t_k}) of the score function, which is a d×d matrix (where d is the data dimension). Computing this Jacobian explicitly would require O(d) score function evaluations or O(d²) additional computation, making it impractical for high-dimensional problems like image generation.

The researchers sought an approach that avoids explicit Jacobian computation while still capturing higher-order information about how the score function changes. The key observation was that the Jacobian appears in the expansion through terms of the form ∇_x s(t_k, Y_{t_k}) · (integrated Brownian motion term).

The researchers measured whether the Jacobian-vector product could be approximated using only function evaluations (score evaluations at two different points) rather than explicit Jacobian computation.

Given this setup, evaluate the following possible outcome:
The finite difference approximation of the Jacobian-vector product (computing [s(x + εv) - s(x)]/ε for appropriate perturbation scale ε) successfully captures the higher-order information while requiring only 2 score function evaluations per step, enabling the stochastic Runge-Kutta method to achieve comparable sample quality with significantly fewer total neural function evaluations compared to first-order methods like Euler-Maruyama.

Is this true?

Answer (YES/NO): NO